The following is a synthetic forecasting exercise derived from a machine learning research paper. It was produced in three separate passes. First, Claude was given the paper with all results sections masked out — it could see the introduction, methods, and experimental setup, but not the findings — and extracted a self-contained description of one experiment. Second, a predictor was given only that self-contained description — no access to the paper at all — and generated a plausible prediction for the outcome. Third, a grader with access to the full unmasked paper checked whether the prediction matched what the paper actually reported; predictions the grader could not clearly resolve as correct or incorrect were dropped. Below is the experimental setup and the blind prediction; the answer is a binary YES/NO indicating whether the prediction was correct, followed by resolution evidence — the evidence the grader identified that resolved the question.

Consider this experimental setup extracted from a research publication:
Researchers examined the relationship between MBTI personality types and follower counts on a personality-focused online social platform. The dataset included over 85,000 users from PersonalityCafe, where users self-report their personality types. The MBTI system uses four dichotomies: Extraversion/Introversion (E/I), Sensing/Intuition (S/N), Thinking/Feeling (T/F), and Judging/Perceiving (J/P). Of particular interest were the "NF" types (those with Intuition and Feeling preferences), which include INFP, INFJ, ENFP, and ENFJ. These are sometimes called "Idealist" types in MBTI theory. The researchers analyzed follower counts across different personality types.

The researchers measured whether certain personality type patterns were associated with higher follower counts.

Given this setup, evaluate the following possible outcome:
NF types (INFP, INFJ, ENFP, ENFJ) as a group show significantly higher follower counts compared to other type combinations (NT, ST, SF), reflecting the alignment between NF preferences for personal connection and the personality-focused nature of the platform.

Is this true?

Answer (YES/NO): YES